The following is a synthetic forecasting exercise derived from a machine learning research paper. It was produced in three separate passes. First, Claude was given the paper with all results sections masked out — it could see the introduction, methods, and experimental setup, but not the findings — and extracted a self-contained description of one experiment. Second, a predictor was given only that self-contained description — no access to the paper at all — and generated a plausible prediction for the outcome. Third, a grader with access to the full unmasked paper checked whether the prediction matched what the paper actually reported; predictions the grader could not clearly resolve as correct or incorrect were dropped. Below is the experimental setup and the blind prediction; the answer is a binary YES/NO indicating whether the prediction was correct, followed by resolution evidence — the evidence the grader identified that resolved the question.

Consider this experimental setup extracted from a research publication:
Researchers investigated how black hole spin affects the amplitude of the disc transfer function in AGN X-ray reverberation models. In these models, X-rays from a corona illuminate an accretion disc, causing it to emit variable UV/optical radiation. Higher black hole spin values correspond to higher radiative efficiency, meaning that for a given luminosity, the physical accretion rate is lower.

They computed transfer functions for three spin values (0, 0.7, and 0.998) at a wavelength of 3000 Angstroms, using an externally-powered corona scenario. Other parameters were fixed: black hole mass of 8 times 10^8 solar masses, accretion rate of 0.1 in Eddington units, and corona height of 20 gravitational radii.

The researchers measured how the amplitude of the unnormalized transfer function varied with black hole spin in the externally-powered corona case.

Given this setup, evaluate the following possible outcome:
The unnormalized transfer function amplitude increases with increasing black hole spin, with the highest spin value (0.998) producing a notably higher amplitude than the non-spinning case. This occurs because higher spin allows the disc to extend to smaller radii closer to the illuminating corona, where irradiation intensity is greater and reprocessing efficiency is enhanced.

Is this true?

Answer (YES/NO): YES